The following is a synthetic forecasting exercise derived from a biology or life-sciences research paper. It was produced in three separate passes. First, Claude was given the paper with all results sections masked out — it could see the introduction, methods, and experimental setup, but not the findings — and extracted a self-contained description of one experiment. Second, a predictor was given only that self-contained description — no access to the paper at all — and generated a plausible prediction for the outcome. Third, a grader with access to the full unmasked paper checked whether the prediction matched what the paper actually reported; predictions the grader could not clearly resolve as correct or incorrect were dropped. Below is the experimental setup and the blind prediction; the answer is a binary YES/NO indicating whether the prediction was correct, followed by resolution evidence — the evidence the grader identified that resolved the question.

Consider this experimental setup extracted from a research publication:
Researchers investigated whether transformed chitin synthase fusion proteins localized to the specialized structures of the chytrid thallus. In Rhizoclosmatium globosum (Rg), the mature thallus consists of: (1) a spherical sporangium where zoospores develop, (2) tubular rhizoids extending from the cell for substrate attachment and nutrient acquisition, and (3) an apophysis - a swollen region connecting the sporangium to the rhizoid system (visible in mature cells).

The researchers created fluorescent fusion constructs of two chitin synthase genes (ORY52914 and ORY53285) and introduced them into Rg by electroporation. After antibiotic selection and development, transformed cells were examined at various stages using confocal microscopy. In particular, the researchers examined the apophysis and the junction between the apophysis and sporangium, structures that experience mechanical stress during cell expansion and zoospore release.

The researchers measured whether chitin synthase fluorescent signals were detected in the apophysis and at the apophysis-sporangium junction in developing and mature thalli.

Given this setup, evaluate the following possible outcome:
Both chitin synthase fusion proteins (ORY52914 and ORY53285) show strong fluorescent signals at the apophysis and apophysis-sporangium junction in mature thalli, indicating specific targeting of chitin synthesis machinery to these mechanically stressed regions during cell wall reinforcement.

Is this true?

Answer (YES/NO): NO